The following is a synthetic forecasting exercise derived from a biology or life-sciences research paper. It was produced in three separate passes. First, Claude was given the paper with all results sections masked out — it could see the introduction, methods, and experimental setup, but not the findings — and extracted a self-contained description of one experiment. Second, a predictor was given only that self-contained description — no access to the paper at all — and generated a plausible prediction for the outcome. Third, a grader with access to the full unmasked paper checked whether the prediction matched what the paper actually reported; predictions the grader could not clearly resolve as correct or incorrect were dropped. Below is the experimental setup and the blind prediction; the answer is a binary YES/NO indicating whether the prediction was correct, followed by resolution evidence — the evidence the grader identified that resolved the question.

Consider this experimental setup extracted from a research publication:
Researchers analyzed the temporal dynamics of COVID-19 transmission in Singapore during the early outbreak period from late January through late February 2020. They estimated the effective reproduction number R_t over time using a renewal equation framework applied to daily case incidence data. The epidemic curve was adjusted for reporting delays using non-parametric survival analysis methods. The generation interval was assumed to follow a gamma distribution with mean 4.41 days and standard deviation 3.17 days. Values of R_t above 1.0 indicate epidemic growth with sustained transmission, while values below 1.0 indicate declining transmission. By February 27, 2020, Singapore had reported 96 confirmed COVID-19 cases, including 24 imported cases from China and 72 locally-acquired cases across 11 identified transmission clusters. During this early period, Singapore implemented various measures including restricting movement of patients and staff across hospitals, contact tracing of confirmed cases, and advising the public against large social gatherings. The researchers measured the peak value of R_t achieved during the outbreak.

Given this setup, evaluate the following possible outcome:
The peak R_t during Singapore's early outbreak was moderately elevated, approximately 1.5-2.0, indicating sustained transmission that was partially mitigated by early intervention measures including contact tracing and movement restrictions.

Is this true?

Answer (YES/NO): NO